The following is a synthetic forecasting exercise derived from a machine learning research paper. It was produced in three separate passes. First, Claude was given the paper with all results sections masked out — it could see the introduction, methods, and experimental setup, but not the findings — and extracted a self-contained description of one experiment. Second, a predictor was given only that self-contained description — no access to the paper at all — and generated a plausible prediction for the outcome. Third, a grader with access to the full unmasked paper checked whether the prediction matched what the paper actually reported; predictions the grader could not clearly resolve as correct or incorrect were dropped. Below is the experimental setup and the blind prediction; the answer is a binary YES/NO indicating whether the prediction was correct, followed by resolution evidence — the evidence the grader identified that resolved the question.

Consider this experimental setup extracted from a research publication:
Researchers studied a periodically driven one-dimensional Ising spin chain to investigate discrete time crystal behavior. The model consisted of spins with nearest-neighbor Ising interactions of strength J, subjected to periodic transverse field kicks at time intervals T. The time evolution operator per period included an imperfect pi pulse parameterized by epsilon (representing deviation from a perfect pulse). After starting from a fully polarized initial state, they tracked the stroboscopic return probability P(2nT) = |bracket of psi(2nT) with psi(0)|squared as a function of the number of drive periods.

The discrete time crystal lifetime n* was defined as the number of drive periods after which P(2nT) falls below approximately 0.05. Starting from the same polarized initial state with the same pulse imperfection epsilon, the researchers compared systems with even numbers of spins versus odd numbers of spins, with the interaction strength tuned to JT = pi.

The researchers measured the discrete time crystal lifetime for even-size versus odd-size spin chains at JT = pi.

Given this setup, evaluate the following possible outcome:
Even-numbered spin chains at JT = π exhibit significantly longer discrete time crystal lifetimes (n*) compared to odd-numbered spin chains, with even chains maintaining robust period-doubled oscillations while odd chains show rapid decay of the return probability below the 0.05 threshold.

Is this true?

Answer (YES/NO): YES